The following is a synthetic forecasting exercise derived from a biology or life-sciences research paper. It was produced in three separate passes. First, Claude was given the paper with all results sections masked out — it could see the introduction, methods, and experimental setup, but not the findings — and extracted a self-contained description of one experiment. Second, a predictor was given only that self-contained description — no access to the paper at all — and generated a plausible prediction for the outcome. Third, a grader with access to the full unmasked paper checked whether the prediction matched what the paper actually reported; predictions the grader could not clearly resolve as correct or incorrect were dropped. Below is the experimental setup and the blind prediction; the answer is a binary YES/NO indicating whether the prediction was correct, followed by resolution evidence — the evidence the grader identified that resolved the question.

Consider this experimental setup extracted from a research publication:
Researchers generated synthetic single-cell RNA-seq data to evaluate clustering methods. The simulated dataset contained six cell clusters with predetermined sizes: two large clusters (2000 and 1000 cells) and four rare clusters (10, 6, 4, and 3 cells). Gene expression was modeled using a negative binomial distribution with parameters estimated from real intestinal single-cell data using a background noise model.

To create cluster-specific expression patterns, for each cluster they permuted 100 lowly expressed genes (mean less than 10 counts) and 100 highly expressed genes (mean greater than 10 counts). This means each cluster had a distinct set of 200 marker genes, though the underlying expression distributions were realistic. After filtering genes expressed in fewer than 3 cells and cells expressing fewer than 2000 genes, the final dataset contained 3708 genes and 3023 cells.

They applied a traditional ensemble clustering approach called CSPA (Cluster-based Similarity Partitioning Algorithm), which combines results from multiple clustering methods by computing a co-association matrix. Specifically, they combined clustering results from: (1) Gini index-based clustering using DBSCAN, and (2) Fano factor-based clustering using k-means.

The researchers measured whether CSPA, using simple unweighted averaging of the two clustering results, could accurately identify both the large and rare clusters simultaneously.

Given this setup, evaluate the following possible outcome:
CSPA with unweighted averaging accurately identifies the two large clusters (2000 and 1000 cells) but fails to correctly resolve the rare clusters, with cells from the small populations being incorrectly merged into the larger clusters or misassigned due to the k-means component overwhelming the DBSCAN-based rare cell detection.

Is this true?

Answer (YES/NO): NO